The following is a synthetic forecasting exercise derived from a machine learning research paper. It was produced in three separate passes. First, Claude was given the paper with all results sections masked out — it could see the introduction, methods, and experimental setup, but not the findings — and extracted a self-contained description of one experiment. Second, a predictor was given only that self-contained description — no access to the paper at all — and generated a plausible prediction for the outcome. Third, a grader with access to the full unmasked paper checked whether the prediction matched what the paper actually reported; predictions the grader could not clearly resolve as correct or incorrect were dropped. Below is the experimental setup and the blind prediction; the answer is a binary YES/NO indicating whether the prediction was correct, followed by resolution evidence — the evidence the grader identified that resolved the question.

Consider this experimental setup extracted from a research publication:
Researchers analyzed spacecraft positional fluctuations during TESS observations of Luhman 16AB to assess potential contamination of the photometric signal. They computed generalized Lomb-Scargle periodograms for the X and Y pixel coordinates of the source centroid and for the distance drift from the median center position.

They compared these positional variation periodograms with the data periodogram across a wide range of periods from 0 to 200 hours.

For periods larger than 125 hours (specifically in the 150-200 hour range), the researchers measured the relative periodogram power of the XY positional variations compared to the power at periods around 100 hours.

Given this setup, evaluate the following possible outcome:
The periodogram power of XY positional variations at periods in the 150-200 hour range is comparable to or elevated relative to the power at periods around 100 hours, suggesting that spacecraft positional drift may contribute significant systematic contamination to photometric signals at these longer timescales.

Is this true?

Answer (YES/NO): YES